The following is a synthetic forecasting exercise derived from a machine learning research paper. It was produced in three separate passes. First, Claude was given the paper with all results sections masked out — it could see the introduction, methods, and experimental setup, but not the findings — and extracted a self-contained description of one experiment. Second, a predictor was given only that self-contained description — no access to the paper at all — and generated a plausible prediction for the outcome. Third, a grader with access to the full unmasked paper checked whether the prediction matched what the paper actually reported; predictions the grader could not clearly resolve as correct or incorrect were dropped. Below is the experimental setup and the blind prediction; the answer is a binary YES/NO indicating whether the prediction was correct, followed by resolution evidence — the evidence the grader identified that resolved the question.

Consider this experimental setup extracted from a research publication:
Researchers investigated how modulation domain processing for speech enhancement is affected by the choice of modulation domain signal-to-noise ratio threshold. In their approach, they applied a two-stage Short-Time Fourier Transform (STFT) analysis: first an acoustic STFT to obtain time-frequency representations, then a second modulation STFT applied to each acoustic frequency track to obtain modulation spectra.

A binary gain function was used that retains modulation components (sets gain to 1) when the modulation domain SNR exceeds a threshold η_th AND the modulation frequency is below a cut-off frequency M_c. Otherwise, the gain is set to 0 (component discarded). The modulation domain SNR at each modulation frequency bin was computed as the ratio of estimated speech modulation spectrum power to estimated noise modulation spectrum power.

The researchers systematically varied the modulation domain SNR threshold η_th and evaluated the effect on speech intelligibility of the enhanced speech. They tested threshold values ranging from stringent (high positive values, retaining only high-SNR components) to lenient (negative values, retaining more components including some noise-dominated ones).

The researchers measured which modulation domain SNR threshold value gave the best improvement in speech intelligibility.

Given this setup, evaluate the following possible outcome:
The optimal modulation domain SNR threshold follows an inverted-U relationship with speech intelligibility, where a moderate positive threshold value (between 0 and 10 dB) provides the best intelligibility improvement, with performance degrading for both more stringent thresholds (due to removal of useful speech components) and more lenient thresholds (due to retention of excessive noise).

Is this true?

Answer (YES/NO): NO